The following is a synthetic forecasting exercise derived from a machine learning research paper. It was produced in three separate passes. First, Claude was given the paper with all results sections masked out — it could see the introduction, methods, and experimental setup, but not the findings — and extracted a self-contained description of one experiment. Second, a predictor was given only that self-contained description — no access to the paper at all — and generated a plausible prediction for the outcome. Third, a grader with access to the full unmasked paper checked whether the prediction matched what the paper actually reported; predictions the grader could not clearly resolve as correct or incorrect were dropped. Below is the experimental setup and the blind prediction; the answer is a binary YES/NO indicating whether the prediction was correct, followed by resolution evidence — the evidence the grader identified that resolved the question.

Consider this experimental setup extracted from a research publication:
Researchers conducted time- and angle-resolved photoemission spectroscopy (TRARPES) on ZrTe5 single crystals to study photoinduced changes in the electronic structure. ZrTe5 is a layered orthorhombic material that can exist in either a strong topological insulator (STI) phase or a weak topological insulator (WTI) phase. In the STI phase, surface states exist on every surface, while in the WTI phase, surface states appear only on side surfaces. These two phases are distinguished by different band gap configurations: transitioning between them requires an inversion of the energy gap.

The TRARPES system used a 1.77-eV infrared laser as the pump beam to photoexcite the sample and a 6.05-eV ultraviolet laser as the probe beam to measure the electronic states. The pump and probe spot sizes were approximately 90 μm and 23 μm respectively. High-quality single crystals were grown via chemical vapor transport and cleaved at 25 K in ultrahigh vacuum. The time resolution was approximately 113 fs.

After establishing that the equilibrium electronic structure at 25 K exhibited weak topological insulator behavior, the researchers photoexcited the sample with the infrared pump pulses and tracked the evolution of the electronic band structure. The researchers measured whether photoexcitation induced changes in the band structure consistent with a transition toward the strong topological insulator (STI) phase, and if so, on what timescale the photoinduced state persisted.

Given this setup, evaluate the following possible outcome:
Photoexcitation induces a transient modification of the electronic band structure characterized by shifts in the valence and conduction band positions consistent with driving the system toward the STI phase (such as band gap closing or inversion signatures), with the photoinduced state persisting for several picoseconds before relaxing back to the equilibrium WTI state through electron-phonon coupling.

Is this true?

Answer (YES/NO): YES